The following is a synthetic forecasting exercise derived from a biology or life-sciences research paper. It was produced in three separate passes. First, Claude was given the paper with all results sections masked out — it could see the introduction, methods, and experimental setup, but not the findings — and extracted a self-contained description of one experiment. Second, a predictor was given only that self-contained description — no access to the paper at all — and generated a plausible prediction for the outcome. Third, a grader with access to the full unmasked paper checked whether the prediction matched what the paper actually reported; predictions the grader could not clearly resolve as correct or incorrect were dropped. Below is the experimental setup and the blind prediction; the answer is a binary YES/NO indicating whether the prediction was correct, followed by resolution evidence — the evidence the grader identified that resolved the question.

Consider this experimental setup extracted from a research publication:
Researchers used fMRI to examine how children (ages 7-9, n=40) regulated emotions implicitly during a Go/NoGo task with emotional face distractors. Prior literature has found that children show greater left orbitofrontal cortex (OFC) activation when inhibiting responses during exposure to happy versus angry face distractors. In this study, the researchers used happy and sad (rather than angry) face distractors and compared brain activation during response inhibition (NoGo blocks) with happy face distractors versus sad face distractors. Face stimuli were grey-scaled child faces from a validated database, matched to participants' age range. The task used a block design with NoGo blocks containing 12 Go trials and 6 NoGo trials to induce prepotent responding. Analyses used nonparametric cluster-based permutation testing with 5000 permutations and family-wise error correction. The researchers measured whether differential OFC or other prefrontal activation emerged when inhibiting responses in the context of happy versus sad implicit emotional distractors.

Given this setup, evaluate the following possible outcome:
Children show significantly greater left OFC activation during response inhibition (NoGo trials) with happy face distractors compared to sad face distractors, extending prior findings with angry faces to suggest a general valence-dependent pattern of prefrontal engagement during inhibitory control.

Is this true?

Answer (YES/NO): NO